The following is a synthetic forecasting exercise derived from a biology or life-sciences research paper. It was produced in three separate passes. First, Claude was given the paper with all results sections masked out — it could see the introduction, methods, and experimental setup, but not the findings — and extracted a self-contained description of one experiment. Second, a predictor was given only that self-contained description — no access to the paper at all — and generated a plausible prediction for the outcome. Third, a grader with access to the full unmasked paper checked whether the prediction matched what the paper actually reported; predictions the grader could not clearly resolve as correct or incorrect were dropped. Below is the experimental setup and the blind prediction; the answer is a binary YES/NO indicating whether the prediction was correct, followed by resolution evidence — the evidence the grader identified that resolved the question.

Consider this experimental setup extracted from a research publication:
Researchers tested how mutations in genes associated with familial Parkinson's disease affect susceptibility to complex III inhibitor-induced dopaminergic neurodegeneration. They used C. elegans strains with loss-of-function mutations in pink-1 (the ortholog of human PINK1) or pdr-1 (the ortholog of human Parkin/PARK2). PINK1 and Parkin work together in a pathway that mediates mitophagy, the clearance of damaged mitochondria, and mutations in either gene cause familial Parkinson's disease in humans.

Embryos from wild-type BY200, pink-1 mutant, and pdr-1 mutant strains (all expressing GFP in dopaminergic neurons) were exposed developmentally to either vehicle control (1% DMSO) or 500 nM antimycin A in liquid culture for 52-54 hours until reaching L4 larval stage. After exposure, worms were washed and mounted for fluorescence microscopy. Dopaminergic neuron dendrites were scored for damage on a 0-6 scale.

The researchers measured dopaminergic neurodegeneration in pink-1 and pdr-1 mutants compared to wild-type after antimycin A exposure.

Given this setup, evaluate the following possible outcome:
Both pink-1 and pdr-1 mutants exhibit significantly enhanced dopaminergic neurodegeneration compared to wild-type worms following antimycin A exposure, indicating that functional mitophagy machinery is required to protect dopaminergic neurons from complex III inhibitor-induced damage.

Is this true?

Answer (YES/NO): NO